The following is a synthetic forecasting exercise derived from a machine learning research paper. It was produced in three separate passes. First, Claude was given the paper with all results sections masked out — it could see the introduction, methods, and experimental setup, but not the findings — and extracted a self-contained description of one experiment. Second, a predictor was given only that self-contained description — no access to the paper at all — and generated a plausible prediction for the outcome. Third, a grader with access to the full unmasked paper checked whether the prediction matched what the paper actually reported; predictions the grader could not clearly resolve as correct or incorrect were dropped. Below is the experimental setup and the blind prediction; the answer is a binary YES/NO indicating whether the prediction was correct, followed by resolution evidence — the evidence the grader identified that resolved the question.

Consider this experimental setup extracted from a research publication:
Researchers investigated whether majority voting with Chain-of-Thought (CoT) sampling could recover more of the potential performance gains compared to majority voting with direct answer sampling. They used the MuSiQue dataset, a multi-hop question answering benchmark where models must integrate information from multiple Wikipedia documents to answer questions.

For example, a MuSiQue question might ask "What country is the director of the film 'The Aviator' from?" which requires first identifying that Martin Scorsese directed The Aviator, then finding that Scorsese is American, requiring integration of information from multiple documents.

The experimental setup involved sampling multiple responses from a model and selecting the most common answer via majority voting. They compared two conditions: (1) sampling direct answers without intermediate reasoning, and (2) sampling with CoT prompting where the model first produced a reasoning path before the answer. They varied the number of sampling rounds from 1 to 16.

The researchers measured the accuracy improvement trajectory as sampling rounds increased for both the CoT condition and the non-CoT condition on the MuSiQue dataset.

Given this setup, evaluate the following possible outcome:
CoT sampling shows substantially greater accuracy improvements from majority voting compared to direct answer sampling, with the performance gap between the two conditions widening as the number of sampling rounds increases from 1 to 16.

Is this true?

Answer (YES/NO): YES